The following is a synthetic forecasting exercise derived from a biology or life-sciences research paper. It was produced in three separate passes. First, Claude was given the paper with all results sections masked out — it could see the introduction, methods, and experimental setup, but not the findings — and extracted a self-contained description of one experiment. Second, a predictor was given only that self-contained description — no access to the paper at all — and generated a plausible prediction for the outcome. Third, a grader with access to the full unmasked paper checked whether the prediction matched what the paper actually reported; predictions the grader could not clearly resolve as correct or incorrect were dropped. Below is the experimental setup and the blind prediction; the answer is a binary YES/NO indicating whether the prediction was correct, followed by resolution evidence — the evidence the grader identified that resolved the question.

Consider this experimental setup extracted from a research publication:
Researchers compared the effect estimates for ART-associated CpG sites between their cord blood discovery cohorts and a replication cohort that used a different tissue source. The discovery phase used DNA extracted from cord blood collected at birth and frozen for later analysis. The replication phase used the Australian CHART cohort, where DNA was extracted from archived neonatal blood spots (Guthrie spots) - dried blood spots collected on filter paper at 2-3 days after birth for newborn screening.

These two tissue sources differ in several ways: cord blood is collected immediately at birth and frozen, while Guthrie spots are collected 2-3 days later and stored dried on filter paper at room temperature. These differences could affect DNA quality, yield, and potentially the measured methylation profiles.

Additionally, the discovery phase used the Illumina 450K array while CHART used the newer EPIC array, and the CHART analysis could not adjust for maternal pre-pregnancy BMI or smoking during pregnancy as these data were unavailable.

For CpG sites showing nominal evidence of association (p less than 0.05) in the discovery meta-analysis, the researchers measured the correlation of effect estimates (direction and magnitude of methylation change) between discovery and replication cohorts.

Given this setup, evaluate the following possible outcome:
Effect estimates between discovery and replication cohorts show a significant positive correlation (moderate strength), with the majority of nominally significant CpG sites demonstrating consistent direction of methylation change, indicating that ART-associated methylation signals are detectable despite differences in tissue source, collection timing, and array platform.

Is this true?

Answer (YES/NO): NO